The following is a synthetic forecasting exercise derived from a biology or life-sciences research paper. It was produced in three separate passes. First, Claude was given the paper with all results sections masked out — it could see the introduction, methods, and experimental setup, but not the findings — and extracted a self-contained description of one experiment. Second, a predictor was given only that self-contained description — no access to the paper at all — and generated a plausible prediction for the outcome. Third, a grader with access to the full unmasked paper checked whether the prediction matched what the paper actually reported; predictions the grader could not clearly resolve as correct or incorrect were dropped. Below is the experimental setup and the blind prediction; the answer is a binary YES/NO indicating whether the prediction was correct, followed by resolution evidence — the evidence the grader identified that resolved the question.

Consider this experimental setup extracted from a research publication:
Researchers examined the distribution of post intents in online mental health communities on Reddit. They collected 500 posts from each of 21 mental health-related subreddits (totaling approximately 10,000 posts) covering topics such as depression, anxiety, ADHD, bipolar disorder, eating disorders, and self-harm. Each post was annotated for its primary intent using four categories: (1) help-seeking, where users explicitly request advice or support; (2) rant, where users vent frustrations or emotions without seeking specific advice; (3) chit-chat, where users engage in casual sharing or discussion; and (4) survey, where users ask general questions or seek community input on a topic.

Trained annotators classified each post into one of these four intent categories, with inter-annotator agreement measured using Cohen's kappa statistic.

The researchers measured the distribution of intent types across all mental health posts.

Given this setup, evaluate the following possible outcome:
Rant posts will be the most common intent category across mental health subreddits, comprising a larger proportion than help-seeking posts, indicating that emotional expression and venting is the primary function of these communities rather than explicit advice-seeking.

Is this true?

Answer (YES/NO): NO